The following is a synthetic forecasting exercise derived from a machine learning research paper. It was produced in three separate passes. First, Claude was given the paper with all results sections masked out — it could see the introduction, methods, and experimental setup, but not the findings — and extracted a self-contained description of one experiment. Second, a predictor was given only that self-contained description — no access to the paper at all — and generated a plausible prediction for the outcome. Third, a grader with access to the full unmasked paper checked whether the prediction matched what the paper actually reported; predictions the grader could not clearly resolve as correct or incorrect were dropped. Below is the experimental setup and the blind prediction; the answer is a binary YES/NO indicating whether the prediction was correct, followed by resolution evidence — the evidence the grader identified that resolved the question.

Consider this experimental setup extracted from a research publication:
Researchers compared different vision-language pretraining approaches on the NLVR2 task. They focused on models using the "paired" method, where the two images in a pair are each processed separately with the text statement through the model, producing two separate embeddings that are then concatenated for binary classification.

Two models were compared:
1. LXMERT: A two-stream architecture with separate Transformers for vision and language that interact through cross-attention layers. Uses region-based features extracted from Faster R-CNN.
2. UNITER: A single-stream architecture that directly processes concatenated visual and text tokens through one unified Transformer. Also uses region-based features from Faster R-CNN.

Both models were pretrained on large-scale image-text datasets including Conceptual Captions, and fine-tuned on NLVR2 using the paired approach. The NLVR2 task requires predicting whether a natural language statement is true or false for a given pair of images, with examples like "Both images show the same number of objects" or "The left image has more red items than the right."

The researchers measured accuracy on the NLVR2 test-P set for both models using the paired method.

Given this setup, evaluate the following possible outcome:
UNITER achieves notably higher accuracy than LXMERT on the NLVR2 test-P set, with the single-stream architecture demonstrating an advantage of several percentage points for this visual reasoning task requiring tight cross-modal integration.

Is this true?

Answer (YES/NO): NO